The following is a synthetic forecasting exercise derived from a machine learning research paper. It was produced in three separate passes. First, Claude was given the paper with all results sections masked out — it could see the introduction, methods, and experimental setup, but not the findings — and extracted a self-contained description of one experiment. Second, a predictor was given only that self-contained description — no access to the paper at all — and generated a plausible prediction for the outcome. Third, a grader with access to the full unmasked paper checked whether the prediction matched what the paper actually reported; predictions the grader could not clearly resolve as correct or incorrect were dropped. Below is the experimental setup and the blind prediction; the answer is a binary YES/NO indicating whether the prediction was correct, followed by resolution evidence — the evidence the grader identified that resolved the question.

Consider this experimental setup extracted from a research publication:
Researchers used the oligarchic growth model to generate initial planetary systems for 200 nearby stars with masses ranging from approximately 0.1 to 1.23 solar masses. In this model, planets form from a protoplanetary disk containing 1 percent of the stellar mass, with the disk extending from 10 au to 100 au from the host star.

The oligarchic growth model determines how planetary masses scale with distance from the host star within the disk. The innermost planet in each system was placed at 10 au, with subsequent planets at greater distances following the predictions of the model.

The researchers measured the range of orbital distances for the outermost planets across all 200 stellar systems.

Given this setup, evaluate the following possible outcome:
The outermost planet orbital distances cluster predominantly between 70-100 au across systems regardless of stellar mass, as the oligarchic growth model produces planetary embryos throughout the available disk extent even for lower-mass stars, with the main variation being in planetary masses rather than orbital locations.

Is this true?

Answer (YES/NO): NO